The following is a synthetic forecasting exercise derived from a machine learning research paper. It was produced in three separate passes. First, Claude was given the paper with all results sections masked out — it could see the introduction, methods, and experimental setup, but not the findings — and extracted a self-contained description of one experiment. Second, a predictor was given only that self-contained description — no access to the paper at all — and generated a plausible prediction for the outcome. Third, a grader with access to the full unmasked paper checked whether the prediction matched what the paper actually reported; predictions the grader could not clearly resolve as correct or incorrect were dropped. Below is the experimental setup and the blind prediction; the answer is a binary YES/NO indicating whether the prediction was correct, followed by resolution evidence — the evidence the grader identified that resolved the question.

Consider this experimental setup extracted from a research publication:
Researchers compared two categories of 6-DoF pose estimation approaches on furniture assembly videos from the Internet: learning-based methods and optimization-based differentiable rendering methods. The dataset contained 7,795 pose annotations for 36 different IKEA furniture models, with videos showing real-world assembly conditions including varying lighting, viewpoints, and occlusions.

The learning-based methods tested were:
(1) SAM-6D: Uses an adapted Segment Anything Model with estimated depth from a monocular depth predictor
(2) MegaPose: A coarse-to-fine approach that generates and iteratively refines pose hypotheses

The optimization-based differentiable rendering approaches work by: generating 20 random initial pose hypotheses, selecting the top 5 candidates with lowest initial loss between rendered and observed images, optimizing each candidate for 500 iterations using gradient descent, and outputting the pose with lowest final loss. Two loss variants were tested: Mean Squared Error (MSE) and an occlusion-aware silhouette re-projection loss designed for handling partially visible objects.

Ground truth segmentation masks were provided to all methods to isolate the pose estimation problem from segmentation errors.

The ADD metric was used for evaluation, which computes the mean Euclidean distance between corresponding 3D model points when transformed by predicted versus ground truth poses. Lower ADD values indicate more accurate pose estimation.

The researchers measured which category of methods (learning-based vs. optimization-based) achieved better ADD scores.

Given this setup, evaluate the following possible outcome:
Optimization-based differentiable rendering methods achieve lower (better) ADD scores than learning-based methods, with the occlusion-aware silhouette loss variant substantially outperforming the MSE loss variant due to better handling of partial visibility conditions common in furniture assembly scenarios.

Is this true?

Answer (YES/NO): NO